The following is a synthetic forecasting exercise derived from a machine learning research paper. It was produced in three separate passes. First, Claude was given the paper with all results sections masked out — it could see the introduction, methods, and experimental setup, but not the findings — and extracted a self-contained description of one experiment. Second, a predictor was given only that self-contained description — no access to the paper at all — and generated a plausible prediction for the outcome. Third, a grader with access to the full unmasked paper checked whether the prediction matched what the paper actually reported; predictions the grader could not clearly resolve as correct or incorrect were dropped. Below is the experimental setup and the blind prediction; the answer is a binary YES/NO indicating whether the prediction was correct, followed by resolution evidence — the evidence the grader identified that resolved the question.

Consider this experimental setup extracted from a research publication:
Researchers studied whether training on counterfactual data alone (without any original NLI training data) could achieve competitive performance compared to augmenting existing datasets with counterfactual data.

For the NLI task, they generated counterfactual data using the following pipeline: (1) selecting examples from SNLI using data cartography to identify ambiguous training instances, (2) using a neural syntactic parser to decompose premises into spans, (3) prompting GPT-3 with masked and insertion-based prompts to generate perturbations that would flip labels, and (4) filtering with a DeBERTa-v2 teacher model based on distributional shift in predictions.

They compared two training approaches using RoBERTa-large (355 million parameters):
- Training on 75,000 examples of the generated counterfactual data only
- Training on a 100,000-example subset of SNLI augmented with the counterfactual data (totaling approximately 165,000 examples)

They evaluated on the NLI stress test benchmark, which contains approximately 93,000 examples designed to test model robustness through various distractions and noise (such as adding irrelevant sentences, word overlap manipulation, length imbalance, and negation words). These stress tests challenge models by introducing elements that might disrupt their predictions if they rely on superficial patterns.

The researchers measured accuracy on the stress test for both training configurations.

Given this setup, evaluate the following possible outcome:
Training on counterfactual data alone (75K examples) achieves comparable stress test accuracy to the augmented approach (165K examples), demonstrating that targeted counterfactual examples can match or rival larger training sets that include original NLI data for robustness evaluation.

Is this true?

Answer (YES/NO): YES